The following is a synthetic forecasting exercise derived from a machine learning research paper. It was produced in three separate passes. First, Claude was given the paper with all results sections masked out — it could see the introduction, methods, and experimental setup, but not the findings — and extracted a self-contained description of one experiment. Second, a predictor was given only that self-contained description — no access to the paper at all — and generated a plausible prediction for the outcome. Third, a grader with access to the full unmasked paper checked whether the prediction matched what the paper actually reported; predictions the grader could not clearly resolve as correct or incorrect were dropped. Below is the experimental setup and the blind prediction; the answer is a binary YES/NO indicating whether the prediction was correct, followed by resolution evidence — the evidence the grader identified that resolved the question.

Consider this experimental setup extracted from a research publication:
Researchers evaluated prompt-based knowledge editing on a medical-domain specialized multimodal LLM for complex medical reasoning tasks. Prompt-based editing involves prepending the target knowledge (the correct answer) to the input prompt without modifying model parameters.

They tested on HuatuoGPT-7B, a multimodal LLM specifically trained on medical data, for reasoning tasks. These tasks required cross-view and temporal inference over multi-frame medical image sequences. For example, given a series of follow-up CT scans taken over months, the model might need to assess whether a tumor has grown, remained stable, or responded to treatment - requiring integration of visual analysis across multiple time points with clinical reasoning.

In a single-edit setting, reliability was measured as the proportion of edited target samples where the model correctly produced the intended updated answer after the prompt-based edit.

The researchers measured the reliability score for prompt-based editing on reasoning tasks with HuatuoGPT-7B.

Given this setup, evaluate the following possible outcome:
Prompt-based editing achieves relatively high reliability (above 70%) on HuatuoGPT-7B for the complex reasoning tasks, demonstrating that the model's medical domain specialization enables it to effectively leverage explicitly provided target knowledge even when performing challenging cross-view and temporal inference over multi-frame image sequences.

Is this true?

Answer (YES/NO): NO